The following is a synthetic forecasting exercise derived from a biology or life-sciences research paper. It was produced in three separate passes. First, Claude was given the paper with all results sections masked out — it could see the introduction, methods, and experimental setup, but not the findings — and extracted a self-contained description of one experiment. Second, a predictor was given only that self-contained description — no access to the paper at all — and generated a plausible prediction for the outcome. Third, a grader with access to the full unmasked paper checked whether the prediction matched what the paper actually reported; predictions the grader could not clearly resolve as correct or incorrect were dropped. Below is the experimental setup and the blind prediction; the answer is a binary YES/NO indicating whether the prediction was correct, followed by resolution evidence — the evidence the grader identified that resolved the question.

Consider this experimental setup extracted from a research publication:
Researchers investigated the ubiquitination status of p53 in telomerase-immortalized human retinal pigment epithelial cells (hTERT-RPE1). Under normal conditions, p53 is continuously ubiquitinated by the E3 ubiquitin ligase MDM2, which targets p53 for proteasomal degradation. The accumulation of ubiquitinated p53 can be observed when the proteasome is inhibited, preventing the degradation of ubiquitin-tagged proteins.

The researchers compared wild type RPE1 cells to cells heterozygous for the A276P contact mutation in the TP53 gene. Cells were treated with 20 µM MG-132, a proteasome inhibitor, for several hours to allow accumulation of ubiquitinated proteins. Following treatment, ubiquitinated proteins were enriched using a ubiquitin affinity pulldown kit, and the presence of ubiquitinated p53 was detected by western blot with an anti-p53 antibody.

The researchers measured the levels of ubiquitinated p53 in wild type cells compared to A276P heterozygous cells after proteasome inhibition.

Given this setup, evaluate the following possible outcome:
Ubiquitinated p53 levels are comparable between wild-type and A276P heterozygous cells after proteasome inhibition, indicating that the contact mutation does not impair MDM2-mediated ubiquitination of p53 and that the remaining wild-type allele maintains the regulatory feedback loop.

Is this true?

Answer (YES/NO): YES